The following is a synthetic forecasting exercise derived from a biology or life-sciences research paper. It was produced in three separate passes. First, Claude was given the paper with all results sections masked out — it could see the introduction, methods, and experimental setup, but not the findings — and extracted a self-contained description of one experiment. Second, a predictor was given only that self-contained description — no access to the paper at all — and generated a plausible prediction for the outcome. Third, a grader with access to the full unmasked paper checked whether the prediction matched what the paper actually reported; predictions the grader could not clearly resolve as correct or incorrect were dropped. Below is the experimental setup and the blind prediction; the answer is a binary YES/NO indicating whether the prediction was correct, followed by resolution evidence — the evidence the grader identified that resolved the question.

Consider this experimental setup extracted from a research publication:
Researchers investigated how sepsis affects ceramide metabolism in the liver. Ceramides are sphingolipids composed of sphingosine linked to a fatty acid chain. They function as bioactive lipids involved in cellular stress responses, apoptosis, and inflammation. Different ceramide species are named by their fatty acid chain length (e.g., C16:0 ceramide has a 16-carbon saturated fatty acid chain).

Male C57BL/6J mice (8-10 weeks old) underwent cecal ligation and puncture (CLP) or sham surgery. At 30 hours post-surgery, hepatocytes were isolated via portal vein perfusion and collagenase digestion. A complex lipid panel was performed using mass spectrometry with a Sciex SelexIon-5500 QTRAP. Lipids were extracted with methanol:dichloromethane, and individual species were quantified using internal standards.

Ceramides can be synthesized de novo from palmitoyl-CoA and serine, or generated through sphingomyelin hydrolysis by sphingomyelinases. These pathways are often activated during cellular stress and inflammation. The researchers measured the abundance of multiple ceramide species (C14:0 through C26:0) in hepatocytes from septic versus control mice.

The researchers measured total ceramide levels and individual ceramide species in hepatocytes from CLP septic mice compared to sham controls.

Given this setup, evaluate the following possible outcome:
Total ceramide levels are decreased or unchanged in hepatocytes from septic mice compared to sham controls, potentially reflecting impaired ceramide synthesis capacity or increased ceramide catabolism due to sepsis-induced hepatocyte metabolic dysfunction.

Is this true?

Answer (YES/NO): YES